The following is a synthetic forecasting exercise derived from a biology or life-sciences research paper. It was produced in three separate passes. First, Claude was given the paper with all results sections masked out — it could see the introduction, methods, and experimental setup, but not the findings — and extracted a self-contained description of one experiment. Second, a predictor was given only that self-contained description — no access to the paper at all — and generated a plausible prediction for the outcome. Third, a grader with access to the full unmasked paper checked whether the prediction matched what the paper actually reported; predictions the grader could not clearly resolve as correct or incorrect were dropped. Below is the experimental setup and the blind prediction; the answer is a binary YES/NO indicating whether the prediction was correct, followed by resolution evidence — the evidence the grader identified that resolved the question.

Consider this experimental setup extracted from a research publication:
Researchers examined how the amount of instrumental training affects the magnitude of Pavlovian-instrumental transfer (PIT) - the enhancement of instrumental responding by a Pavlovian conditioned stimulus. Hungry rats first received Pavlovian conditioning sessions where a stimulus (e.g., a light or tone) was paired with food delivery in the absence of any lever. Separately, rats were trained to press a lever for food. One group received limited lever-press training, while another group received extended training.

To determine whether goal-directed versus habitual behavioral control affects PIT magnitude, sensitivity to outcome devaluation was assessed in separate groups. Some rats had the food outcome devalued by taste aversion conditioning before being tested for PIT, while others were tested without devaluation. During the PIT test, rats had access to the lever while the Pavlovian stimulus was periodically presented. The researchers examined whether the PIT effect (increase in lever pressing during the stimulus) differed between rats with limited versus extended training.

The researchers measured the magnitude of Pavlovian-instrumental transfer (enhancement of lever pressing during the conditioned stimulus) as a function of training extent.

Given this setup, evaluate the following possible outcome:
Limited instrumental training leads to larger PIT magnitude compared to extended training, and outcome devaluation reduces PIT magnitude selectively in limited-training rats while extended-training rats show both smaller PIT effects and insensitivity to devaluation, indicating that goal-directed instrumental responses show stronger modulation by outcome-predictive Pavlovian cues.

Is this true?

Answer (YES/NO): NO